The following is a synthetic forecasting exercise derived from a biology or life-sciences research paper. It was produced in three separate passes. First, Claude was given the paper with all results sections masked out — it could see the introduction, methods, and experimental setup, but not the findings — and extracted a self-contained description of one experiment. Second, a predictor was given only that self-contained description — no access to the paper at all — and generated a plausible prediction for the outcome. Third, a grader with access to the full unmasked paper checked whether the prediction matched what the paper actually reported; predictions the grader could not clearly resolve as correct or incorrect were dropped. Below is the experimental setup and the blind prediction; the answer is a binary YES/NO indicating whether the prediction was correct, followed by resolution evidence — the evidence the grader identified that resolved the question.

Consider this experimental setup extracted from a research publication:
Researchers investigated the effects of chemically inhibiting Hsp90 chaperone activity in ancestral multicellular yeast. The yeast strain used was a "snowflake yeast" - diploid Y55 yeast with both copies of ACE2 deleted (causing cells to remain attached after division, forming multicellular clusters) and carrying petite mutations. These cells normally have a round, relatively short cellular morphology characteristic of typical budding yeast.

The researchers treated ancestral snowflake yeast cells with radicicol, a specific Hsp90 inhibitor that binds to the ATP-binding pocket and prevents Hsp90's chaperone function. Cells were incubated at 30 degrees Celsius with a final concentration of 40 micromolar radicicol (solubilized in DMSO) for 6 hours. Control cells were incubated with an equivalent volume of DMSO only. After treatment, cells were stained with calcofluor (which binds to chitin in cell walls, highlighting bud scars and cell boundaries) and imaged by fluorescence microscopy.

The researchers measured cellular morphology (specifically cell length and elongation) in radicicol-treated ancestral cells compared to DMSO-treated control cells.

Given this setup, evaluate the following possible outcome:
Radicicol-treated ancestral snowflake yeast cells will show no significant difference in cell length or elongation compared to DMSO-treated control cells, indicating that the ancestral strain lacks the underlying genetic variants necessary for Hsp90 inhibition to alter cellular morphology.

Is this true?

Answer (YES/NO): NO